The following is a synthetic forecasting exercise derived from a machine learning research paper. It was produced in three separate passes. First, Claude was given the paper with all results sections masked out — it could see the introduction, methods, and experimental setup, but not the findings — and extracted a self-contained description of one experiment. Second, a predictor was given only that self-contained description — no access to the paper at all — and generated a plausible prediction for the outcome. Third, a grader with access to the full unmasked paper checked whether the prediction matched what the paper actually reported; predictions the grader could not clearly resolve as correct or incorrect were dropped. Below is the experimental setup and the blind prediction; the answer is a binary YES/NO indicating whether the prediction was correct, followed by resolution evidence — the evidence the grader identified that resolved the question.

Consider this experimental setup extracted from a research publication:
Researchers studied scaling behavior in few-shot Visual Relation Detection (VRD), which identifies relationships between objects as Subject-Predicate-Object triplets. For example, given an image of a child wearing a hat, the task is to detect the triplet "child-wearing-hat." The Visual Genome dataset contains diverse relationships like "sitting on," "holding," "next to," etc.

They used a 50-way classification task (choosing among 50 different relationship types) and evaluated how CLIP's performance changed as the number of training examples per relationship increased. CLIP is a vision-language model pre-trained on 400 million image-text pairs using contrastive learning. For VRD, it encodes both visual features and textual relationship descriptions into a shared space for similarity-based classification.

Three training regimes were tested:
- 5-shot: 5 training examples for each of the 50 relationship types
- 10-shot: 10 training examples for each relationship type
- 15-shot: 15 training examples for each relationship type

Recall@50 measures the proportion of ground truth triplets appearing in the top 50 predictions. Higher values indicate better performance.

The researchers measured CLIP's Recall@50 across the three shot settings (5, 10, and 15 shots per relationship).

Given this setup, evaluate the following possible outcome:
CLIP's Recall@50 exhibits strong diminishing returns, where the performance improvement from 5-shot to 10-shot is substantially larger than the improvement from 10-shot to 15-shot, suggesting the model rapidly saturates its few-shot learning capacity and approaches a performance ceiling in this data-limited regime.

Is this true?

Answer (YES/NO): NO